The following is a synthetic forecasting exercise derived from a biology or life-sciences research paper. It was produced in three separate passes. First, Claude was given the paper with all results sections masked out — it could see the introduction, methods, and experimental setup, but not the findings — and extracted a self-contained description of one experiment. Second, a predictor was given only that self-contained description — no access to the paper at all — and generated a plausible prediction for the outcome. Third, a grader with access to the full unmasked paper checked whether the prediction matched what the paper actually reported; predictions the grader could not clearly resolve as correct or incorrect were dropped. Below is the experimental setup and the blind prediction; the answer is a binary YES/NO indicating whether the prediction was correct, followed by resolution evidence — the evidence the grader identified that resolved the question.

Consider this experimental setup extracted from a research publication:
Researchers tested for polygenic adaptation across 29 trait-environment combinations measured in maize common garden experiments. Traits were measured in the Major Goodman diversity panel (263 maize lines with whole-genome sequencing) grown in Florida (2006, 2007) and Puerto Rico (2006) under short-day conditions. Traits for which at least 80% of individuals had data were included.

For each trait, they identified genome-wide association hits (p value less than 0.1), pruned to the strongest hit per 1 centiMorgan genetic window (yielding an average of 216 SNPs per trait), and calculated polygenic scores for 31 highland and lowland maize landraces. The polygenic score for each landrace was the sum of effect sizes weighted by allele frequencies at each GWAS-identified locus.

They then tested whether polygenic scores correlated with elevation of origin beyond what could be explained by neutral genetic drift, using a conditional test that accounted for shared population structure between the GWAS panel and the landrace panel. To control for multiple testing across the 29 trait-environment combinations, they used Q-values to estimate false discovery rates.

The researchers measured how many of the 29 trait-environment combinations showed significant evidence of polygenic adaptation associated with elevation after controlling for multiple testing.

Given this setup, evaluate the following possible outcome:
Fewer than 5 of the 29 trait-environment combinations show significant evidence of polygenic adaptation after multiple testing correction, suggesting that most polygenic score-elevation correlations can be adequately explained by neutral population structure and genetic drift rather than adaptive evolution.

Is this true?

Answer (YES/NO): NO